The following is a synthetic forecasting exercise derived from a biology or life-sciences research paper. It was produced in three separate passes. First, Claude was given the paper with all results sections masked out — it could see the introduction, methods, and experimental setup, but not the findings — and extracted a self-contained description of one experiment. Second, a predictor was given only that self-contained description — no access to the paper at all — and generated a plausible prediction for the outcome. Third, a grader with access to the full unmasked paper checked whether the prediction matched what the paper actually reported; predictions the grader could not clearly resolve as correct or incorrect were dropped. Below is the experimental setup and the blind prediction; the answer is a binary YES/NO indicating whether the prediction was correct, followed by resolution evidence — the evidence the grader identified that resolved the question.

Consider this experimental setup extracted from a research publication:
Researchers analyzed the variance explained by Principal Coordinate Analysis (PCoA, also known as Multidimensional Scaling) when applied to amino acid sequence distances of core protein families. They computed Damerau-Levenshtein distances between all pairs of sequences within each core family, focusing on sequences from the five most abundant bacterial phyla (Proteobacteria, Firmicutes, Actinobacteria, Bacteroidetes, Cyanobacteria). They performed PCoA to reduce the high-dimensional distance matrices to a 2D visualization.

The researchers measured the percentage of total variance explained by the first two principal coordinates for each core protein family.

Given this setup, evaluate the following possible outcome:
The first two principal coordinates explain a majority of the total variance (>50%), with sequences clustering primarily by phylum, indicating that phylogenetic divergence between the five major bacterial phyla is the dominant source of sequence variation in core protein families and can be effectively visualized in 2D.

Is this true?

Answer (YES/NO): NO